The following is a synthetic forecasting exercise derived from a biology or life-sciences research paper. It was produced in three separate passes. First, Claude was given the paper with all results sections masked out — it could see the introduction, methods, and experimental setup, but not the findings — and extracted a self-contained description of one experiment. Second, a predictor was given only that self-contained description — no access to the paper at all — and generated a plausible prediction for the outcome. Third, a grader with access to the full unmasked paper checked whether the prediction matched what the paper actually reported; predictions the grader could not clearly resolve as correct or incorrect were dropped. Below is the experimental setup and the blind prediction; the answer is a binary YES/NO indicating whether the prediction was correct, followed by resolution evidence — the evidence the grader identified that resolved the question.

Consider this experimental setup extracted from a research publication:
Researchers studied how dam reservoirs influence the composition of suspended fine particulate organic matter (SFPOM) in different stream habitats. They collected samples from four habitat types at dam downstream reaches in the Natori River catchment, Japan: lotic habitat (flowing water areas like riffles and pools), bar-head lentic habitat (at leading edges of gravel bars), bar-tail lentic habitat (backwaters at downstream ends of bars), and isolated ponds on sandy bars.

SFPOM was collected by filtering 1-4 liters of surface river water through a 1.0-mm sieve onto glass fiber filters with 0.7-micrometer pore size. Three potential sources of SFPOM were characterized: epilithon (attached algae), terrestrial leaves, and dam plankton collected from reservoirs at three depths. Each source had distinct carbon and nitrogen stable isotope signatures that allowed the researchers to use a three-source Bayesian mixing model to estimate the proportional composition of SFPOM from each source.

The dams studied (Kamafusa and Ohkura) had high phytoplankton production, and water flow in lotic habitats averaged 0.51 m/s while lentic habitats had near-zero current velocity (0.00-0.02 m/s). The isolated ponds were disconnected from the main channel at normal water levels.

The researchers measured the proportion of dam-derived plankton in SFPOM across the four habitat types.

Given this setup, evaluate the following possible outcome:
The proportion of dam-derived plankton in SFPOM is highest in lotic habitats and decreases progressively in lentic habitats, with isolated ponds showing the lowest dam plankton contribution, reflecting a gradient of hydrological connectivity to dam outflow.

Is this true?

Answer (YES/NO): YES